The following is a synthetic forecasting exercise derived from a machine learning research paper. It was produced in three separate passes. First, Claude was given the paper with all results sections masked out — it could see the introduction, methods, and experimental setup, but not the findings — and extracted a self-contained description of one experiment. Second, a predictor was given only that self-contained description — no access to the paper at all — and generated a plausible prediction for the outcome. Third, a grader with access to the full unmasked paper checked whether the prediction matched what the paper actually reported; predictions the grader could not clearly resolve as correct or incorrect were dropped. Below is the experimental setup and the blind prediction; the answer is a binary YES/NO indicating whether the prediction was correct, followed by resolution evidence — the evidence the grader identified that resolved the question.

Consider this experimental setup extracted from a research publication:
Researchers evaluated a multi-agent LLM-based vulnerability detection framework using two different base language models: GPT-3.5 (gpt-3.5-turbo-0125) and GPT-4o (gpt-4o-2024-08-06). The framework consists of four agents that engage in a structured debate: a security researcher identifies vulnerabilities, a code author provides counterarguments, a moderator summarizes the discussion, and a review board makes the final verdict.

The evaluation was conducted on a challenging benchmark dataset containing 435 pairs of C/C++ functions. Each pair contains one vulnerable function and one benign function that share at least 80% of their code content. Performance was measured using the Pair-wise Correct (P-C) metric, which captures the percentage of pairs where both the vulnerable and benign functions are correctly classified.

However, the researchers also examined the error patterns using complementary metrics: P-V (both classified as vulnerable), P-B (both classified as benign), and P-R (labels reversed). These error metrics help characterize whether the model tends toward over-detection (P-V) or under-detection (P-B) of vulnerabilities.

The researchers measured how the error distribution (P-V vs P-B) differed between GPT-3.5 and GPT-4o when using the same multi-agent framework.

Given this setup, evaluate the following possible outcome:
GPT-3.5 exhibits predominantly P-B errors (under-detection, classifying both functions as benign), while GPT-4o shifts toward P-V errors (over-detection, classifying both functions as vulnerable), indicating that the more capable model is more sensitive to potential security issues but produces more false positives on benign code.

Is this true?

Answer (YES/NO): YES